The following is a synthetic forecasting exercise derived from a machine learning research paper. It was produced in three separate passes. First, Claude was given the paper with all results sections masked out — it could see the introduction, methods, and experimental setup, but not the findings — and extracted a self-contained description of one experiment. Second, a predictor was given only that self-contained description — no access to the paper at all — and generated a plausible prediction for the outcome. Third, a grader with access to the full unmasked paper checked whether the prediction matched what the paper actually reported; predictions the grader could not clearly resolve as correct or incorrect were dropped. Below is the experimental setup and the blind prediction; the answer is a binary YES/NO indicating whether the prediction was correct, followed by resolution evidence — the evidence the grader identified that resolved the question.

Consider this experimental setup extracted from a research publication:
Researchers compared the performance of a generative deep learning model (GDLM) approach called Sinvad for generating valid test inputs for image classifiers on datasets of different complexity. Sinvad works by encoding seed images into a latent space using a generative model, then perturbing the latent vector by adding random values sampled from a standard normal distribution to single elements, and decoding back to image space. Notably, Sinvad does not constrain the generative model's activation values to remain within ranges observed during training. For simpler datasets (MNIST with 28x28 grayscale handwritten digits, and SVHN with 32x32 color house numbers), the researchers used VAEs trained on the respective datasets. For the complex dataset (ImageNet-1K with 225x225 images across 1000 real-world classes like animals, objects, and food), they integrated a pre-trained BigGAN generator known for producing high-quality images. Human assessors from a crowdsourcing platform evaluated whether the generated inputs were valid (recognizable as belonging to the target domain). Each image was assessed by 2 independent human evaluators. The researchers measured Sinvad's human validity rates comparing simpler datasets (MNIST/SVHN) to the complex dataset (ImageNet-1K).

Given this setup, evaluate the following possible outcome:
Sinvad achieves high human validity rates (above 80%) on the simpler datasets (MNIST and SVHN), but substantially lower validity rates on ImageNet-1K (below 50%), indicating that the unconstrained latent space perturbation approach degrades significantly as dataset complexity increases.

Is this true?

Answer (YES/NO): NO